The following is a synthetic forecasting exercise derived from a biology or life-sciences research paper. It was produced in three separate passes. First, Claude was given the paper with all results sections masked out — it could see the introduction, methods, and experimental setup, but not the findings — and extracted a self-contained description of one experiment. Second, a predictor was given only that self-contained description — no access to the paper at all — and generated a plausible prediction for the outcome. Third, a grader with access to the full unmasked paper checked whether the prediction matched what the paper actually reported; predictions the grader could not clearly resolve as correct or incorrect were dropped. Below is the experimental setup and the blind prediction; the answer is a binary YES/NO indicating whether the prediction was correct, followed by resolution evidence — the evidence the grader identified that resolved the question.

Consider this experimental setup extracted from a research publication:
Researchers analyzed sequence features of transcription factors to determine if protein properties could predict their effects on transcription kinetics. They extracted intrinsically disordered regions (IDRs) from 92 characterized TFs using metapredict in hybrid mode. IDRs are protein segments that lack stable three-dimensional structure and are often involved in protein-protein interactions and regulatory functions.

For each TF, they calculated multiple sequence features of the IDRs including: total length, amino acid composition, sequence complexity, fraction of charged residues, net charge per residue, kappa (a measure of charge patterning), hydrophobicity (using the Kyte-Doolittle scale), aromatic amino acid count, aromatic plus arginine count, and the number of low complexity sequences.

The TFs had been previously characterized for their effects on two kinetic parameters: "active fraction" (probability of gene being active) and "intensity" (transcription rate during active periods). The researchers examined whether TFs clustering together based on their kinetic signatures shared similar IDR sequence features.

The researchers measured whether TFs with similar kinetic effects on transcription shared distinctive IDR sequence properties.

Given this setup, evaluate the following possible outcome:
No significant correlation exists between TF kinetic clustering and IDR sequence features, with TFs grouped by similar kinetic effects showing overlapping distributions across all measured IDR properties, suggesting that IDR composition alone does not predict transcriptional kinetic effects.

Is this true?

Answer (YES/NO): NO